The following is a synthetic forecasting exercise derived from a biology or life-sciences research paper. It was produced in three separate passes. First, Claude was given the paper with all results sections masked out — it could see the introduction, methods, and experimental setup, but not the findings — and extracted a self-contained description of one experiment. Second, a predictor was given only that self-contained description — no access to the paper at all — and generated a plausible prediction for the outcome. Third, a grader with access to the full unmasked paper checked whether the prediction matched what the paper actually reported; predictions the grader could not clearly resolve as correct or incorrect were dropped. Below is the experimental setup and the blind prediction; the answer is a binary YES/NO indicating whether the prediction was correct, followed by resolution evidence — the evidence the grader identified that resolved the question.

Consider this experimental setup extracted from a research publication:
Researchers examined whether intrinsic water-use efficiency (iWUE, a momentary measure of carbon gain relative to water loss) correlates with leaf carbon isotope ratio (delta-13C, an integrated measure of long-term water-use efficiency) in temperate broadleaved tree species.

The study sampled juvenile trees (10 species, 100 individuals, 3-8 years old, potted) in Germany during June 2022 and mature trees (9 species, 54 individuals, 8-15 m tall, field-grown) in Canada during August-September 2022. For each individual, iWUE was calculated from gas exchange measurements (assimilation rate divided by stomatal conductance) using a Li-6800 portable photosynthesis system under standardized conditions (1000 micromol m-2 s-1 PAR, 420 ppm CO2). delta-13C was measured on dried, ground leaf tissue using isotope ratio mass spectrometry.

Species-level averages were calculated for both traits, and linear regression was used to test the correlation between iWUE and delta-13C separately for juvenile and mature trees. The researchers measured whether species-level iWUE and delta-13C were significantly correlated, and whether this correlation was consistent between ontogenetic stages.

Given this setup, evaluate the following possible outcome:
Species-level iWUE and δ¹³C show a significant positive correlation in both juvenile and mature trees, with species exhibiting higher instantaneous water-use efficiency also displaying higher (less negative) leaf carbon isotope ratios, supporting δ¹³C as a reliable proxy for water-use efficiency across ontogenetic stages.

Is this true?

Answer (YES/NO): YES